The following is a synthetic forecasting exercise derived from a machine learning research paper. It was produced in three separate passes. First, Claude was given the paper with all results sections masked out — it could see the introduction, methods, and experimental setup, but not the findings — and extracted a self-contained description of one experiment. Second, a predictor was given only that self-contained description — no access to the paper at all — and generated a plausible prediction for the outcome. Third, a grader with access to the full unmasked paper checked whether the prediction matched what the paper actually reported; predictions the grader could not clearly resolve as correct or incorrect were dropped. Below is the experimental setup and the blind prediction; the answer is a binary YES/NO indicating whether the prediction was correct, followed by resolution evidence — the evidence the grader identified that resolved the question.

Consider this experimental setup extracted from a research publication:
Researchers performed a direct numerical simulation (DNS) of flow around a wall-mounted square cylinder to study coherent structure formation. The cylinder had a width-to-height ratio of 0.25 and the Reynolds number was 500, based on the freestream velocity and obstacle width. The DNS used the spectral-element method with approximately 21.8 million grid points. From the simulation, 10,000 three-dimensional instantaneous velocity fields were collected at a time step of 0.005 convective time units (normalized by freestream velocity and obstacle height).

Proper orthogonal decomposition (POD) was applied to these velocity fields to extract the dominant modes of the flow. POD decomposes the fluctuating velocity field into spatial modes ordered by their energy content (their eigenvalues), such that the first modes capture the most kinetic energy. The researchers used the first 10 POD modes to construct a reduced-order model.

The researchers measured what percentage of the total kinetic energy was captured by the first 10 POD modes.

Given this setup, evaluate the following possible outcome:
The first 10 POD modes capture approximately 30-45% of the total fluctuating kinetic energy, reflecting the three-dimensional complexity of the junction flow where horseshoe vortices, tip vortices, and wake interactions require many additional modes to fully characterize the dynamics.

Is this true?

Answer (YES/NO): YES